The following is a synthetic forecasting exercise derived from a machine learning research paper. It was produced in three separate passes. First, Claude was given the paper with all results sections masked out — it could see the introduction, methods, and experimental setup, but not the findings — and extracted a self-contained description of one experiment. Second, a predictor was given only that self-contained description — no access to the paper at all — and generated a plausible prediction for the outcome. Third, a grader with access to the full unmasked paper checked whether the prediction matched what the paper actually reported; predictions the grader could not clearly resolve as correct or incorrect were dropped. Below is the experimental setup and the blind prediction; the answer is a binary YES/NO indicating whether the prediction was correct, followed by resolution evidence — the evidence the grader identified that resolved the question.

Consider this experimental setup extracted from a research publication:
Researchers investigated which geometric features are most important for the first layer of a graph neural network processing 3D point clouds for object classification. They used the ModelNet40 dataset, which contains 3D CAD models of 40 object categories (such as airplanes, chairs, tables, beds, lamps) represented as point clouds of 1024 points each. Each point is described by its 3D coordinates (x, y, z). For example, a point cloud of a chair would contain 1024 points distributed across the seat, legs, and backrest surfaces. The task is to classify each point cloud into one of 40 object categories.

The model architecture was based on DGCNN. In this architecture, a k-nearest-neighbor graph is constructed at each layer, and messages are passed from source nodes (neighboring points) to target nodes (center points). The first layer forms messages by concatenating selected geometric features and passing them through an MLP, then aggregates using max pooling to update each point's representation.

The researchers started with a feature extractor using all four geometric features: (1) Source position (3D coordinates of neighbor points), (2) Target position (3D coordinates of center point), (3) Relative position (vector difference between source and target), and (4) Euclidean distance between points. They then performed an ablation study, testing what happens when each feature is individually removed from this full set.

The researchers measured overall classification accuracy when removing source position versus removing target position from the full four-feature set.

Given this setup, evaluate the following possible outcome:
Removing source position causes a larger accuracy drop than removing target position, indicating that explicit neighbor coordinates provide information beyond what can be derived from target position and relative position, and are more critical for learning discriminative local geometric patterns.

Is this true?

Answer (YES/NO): NO